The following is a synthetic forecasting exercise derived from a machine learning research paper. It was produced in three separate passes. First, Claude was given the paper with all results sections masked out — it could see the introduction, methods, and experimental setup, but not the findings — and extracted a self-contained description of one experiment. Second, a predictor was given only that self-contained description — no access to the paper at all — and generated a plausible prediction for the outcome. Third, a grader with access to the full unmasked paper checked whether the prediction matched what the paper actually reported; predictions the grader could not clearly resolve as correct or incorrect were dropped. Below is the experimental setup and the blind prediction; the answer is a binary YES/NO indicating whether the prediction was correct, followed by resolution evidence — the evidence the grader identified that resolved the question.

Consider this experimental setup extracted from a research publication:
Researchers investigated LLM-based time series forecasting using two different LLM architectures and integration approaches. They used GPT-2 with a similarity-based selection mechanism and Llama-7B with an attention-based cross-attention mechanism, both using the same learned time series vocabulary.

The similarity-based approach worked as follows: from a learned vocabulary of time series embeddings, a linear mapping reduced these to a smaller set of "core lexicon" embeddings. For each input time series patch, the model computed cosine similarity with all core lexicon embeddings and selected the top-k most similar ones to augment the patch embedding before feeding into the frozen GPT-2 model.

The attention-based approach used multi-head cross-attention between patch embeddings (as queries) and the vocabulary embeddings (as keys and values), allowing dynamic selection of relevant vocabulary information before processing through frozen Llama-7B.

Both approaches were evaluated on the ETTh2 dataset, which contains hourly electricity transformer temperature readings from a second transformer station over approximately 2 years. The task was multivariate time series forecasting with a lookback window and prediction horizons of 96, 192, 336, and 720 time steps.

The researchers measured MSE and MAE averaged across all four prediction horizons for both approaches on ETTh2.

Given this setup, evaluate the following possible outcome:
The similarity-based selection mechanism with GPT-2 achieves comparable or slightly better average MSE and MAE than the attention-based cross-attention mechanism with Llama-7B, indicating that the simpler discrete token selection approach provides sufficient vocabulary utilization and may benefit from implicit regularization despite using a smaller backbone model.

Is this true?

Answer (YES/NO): YES